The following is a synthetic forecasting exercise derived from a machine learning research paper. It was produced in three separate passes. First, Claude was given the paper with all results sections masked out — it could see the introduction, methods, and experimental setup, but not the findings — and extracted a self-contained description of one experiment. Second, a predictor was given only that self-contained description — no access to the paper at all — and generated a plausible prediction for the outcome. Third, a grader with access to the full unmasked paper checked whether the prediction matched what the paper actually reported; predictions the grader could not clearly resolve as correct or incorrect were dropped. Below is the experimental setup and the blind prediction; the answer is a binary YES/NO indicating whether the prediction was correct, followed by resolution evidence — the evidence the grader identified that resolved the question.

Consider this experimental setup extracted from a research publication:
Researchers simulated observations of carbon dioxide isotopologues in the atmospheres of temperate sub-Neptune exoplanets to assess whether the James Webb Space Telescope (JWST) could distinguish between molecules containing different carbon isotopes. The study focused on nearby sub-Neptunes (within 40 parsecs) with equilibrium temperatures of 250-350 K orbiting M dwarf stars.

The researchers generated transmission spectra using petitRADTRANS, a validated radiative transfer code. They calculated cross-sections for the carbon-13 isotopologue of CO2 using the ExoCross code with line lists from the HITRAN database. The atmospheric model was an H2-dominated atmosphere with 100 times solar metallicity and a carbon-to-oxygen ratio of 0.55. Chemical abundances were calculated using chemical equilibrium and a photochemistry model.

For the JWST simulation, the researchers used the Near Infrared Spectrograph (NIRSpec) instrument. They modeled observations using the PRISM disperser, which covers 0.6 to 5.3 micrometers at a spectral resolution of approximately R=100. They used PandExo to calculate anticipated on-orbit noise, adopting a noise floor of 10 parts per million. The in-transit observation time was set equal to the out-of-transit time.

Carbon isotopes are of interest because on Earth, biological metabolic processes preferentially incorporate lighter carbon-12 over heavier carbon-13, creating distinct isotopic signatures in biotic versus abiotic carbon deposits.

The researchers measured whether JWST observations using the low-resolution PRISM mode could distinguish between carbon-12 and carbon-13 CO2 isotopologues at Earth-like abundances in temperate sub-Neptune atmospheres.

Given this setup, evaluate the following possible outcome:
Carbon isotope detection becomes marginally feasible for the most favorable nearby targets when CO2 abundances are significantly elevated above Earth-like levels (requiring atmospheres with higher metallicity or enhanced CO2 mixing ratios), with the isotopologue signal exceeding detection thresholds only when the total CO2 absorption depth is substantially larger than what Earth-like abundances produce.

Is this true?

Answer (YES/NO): NO